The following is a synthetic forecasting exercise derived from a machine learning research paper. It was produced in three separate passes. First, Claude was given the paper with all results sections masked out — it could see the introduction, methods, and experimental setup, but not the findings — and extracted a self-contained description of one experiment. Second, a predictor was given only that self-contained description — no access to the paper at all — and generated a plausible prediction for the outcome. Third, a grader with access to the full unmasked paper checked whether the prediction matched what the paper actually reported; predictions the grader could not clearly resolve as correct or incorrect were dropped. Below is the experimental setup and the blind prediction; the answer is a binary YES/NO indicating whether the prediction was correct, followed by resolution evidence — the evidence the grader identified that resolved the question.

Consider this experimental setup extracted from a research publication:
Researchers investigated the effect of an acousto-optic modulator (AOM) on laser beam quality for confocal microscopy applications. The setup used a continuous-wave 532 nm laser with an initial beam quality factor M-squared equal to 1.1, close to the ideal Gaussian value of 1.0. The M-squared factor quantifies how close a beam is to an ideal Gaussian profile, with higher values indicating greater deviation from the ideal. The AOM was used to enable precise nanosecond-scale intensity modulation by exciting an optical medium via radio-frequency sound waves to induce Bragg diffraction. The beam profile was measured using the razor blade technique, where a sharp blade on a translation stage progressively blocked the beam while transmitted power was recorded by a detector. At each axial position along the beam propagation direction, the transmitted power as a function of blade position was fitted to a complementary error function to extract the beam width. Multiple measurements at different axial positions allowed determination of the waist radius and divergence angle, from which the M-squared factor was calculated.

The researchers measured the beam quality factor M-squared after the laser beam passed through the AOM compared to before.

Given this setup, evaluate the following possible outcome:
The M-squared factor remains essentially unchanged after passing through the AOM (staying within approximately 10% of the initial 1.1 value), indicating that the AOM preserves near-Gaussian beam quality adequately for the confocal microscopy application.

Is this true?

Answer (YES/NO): NO